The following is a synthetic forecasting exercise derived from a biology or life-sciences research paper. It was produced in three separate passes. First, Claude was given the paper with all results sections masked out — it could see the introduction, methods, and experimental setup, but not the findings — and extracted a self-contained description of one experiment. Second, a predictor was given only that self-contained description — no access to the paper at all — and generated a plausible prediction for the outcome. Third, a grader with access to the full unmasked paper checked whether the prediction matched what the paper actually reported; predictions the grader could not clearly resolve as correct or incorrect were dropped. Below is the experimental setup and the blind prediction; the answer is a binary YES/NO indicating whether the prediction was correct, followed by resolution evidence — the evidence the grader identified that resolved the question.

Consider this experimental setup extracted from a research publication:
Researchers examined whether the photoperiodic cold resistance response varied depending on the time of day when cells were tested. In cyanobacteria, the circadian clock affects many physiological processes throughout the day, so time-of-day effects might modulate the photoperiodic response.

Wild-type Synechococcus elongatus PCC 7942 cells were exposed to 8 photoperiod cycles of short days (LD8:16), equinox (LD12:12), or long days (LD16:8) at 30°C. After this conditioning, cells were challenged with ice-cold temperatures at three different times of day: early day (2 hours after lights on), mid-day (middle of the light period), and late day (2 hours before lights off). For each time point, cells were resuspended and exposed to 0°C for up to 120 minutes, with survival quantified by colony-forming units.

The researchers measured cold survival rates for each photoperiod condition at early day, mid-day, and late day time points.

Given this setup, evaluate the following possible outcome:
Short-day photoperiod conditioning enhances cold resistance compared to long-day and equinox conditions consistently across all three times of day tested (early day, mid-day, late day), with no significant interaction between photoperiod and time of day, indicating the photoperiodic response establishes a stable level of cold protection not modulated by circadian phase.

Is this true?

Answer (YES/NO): NO